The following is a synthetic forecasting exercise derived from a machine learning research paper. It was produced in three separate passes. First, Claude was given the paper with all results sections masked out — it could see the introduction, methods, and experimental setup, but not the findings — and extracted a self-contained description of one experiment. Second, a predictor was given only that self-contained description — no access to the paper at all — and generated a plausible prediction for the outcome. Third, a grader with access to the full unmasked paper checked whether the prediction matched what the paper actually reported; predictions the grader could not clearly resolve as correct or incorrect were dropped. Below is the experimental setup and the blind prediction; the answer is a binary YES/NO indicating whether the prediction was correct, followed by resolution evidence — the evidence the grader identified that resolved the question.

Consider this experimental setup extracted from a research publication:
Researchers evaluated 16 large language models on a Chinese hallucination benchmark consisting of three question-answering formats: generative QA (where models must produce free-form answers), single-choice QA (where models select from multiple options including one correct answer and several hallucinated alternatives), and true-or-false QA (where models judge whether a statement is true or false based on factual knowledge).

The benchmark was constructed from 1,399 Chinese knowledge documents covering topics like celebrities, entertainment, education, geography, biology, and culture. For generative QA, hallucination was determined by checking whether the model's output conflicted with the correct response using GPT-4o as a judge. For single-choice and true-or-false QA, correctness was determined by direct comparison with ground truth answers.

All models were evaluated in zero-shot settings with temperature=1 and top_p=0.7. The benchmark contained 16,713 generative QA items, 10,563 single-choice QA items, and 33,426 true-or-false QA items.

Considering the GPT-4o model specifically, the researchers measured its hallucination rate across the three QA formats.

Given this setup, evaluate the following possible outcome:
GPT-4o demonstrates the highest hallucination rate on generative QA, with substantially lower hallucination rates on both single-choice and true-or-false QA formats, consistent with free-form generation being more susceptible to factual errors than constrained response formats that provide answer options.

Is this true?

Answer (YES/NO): YES